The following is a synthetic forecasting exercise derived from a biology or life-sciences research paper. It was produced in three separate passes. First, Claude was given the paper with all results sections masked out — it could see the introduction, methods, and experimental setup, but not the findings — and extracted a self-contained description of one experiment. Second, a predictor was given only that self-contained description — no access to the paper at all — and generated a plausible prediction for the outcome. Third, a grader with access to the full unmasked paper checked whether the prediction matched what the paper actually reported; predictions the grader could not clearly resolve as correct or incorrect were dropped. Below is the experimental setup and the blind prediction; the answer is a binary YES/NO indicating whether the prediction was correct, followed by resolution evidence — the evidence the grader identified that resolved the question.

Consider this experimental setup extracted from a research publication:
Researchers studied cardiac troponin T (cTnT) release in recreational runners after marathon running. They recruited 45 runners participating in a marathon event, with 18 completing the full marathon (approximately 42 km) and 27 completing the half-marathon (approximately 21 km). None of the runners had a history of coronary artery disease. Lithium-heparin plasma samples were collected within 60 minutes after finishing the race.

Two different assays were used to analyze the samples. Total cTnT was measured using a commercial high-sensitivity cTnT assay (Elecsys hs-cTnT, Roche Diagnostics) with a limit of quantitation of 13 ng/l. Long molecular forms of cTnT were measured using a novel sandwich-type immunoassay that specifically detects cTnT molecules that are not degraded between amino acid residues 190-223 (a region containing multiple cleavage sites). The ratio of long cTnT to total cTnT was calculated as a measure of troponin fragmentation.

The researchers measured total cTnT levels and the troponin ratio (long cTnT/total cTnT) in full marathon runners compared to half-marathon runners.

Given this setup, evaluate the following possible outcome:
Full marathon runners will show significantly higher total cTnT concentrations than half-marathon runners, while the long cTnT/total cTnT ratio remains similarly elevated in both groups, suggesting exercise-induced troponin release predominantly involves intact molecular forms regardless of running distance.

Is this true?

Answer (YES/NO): NO